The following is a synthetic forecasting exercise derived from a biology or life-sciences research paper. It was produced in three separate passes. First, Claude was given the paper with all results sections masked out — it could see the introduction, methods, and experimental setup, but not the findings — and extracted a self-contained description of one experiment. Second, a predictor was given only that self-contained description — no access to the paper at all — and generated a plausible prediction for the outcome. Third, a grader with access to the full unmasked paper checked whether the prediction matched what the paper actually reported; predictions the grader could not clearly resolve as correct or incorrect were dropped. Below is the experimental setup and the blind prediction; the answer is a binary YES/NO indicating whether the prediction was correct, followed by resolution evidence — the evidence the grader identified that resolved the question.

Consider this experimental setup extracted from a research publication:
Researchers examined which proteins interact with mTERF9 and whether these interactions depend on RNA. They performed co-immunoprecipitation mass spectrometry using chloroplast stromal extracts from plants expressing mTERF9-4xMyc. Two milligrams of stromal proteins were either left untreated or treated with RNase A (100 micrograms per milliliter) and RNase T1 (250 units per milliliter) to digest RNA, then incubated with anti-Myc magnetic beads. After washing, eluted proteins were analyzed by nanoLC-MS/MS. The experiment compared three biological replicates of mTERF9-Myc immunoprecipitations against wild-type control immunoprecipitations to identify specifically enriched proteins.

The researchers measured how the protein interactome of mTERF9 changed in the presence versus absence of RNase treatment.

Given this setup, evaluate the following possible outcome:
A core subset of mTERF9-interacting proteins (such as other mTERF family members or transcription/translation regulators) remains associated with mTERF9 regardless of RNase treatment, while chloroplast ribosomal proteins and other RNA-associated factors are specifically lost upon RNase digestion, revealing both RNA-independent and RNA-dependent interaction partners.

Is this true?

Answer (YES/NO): NO